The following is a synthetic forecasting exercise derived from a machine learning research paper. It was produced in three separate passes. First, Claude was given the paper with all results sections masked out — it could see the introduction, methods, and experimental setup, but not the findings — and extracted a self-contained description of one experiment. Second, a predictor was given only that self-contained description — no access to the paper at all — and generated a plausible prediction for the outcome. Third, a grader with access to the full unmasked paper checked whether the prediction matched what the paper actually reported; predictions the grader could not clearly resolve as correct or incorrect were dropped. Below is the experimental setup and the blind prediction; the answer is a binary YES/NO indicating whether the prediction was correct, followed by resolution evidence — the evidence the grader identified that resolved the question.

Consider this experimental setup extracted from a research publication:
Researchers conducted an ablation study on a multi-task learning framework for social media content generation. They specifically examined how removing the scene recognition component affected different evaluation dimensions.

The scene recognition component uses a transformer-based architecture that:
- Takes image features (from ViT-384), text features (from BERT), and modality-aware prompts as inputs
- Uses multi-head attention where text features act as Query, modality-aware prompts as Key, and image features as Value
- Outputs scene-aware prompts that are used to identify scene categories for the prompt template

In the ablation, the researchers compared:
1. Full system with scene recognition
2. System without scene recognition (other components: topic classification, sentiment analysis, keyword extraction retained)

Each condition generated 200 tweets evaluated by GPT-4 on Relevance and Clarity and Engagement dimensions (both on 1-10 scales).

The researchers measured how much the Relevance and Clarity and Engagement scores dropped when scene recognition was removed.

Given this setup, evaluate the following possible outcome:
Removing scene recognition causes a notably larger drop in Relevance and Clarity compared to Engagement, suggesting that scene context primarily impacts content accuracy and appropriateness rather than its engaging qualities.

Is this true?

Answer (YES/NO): NO